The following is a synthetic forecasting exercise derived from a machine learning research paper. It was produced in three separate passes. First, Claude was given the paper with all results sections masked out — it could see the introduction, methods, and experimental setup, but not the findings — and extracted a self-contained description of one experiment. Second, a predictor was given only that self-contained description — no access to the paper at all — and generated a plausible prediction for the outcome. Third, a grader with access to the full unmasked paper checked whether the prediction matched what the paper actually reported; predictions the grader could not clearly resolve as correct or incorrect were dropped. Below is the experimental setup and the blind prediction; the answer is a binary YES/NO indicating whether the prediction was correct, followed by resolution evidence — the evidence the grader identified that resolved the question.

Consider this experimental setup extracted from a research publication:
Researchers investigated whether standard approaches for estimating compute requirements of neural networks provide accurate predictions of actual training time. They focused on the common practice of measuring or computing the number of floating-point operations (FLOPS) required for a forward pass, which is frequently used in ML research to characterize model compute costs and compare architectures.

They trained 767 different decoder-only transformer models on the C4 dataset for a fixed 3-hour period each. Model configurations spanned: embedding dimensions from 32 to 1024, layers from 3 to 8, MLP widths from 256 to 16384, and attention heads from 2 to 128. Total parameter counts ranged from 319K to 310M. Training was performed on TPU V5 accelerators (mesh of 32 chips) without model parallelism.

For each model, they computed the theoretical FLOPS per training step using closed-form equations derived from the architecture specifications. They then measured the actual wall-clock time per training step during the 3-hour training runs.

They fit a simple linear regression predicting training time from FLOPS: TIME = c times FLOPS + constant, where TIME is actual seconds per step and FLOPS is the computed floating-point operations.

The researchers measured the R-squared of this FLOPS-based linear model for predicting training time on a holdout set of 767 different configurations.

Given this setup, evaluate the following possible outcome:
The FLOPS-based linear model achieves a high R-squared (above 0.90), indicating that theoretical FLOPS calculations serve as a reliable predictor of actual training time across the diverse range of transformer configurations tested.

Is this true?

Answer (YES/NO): NO